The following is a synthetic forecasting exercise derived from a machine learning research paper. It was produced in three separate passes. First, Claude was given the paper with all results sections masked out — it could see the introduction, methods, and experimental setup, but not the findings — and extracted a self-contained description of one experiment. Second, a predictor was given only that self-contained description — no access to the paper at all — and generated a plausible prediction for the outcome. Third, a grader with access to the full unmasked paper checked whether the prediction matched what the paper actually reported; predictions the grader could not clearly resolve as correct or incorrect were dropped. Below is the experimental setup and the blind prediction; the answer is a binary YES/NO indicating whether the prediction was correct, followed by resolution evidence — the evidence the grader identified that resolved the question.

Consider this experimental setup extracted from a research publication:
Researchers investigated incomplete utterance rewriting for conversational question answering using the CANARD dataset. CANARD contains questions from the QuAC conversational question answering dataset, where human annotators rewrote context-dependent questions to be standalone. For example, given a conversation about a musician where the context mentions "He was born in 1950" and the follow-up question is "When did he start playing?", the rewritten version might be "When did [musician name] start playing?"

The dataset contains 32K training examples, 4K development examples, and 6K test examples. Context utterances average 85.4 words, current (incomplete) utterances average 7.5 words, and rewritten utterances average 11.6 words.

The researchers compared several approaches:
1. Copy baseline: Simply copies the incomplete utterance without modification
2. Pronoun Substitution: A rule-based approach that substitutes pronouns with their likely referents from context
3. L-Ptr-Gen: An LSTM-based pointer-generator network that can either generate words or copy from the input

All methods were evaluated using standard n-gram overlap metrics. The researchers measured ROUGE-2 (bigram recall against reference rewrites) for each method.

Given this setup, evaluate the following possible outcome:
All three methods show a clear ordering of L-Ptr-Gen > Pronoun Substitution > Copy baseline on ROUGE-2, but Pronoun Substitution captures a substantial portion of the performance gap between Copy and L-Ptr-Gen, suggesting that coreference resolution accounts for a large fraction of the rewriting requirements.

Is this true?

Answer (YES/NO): NO